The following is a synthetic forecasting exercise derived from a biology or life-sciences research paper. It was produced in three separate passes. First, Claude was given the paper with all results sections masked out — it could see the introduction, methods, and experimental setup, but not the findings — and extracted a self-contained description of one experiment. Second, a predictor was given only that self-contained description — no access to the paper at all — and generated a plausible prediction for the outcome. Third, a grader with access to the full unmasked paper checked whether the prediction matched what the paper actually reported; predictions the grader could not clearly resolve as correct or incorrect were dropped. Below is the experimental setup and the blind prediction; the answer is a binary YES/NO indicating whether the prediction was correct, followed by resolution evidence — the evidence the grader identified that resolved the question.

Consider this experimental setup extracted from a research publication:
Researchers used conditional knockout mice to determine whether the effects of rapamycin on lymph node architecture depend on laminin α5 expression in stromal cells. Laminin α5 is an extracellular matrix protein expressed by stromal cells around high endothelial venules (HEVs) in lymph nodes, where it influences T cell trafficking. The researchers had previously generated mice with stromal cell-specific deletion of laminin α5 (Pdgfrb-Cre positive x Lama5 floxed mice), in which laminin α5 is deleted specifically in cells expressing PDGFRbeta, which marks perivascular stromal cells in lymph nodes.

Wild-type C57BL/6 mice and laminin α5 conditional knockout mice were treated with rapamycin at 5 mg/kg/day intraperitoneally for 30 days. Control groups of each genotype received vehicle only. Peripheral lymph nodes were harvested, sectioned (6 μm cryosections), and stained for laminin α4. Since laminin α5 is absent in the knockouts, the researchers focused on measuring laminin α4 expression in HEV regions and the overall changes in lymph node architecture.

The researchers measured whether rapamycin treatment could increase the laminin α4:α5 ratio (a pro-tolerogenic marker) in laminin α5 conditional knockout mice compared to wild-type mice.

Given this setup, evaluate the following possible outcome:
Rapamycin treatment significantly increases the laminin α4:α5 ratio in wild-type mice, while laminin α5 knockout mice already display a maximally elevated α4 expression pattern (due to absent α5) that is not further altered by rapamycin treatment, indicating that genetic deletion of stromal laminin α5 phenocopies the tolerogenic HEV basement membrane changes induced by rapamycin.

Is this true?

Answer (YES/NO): NO